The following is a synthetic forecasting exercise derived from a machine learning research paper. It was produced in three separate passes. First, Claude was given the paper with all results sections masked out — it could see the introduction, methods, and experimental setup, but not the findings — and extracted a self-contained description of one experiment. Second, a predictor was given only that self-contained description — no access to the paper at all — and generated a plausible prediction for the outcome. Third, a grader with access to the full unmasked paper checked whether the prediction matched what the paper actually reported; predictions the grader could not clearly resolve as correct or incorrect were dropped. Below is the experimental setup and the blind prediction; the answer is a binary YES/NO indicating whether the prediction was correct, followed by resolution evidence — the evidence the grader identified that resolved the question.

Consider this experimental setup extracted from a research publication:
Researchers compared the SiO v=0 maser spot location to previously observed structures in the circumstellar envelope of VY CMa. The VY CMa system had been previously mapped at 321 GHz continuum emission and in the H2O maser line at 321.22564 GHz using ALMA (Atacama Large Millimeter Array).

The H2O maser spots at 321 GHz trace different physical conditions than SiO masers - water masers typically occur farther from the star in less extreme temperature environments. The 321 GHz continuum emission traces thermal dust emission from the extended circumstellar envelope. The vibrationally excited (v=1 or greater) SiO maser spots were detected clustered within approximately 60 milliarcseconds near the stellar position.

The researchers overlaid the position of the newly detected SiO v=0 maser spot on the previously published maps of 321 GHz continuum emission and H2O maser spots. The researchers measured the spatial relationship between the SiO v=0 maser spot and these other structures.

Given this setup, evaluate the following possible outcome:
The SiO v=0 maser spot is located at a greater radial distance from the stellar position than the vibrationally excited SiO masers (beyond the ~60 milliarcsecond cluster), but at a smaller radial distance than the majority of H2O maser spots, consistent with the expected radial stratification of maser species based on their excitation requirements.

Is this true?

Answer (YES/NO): NO